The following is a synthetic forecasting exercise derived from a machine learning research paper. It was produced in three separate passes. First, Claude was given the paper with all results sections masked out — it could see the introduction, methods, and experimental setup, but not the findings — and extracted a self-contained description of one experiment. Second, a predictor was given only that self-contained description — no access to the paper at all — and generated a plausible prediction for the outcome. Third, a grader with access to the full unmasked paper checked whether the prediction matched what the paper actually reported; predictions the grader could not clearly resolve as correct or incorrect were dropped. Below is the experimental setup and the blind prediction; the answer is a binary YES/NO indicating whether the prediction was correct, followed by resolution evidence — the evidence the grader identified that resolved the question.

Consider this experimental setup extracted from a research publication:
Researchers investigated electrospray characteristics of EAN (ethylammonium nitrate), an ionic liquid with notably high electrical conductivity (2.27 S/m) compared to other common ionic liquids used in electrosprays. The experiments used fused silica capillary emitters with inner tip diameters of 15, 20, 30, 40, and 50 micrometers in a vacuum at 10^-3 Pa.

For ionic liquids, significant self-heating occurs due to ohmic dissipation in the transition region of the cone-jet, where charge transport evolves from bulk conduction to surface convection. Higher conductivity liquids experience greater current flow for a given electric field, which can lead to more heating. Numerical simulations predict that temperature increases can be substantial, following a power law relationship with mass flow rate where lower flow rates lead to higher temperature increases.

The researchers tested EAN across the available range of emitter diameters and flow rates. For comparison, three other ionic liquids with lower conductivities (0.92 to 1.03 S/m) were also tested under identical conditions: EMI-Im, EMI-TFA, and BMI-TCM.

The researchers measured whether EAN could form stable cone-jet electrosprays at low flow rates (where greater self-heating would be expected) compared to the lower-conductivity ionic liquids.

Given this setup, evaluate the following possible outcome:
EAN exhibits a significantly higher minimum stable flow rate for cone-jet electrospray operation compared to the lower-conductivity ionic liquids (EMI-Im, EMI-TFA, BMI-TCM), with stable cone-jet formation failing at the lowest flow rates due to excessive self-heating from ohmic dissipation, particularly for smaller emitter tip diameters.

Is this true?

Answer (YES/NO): NO